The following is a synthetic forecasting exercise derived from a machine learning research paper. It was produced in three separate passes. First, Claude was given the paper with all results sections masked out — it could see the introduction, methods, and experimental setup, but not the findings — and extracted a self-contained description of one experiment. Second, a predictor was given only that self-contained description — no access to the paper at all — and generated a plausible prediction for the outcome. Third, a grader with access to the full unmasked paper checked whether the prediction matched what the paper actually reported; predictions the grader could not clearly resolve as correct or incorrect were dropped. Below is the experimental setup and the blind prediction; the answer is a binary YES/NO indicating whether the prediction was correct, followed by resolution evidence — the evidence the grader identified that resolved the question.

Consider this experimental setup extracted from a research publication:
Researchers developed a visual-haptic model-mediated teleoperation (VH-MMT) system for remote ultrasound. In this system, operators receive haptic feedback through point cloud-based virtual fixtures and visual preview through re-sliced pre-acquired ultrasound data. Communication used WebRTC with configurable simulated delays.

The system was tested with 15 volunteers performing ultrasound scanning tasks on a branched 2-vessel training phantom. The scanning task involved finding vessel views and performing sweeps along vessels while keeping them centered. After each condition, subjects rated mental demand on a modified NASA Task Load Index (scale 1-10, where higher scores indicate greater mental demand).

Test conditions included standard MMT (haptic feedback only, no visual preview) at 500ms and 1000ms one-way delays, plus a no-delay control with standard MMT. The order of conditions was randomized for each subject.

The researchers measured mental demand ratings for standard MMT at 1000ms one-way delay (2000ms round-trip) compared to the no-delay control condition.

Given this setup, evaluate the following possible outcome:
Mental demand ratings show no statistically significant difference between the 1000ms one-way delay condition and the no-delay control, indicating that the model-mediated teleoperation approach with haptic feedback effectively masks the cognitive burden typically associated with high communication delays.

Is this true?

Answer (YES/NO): NO